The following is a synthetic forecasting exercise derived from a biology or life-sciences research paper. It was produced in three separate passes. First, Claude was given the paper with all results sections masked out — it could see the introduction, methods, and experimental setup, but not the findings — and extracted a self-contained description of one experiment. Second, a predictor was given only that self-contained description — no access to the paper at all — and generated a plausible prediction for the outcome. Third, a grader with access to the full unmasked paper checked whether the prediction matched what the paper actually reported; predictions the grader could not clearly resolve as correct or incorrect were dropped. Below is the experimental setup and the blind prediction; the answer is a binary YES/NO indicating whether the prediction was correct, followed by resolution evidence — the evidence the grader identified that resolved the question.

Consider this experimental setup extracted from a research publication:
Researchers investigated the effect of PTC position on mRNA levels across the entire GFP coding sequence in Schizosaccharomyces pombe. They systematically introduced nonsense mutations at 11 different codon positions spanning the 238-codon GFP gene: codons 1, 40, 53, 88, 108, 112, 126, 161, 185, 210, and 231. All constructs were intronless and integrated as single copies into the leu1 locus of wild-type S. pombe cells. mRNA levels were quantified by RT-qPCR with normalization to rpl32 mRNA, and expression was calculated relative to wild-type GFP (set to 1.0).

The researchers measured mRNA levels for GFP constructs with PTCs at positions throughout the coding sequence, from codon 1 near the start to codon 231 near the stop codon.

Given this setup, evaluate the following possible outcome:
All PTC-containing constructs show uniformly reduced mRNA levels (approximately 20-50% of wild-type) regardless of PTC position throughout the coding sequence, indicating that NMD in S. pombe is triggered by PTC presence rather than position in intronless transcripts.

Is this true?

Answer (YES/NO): NO